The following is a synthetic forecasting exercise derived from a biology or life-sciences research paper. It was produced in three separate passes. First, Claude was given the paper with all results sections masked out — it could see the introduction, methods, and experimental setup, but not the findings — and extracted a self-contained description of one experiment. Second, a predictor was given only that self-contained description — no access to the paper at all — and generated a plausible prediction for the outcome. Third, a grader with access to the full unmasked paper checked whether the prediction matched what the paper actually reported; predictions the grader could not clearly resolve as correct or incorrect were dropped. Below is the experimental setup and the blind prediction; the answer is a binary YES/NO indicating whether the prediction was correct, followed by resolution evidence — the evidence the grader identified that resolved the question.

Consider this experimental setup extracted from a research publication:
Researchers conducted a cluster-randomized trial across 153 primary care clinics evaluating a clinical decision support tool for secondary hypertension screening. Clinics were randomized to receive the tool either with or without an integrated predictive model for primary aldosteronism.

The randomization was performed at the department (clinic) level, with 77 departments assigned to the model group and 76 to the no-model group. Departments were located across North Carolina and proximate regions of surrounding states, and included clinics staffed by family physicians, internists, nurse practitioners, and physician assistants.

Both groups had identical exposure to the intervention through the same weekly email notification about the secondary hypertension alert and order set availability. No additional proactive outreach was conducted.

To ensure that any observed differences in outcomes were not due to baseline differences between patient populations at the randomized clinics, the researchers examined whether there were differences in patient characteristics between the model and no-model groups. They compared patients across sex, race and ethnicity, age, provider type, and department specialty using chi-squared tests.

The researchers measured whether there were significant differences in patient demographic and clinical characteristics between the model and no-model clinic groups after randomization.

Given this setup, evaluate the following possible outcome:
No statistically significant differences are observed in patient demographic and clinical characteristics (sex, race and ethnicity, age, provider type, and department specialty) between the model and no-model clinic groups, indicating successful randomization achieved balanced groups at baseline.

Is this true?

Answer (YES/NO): NO